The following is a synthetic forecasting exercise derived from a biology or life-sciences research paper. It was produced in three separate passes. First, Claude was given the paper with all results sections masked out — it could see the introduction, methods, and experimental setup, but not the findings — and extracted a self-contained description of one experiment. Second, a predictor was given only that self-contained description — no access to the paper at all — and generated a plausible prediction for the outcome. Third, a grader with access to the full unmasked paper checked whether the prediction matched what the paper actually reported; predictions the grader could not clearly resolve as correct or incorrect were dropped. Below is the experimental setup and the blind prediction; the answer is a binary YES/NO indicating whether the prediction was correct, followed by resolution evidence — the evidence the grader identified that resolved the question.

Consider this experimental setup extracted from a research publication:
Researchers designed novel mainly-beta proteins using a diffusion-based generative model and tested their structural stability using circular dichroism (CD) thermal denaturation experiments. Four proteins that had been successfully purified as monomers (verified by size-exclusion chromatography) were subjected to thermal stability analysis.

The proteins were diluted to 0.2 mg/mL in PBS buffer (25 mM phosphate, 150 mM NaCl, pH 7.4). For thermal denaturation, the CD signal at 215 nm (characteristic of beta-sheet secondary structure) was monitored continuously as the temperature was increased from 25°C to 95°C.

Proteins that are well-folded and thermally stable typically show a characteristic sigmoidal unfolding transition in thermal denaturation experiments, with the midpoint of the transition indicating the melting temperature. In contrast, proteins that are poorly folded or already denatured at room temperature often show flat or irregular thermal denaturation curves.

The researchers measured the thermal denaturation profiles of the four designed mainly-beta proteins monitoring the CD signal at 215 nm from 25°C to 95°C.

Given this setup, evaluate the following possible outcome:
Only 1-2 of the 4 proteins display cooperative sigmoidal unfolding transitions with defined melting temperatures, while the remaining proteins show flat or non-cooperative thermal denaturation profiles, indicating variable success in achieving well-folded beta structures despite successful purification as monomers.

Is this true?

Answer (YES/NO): NO